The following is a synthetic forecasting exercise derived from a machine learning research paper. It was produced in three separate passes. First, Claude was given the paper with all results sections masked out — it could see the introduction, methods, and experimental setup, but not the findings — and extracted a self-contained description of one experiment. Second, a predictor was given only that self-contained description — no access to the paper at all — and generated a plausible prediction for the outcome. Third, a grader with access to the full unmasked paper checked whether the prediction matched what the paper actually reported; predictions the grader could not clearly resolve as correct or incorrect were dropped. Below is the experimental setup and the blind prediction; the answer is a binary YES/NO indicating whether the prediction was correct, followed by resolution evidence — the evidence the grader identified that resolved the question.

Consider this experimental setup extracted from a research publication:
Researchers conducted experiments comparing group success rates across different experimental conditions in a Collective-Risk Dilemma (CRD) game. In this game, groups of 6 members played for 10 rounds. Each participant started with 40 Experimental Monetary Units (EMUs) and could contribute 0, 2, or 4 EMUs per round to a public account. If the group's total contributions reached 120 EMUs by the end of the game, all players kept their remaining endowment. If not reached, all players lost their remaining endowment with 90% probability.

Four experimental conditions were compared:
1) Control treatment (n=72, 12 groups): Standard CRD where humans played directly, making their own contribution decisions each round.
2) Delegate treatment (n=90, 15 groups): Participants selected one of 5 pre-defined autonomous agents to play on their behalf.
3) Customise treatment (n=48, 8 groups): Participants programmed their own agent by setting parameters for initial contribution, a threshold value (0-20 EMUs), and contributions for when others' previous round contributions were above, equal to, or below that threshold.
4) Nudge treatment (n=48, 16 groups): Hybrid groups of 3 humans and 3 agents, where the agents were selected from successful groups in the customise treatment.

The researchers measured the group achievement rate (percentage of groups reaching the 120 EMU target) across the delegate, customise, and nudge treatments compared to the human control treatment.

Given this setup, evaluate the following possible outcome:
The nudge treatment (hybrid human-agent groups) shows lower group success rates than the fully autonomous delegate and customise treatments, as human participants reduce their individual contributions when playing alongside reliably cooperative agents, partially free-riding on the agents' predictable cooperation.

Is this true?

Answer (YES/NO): NO